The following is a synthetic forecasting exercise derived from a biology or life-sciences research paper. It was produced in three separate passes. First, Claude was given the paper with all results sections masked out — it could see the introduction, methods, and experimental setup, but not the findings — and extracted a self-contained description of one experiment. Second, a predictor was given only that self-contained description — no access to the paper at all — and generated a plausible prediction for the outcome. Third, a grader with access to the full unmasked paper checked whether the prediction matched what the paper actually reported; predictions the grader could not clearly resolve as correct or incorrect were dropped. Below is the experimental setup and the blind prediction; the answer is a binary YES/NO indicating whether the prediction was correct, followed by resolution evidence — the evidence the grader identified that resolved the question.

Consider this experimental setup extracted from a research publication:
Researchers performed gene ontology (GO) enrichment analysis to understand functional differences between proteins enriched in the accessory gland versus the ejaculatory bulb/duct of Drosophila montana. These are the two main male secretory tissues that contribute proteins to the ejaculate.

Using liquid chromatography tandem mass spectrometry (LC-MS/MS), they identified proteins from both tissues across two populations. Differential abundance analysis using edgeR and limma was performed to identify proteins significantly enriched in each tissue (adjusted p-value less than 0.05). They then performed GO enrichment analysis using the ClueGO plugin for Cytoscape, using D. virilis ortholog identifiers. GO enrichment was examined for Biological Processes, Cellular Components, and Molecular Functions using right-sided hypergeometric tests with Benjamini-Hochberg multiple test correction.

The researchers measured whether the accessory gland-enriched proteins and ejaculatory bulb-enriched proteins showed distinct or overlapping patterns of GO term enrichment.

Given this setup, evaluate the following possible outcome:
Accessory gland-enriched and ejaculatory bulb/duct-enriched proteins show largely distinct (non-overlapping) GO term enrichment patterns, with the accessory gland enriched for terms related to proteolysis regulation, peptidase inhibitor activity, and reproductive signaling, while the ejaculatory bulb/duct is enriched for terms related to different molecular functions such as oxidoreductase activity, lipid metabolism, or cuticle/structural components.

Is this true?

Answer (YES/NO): NO